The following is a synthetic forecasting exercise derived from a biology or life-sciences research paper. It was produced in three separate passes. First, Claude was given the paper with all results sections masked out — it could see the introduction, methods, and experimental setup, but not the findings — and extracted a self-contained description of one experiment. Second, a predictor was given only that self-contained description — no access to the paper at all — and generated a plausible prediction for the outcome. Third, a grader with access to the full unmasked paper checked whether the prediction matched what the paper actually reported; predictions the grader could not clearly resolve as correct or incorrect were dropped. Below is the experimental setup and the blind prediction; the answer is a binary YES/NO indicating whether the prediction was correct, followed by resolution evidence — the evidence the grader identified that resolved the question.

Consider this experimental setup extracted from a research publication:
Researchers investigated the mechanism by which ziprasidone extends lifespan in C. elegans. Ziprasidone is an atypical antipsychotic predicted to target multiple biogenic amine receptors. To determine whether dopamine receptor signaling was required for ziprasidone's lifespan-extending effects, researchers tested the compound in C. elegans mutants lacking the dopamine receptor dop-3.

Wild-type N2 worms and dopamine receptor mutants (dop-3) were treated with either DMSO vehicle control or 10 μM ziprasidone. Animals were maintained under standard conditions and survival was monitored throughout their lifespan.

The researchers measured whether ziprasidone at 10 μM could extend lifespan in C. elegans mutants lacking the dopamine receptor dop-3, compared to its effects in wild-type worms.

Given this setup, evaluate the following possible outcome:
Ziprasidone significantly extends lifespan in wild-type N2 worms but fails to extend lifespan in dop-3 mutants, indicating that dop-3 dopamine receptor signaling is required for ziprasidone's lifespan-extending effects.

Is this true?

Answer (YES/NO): NO